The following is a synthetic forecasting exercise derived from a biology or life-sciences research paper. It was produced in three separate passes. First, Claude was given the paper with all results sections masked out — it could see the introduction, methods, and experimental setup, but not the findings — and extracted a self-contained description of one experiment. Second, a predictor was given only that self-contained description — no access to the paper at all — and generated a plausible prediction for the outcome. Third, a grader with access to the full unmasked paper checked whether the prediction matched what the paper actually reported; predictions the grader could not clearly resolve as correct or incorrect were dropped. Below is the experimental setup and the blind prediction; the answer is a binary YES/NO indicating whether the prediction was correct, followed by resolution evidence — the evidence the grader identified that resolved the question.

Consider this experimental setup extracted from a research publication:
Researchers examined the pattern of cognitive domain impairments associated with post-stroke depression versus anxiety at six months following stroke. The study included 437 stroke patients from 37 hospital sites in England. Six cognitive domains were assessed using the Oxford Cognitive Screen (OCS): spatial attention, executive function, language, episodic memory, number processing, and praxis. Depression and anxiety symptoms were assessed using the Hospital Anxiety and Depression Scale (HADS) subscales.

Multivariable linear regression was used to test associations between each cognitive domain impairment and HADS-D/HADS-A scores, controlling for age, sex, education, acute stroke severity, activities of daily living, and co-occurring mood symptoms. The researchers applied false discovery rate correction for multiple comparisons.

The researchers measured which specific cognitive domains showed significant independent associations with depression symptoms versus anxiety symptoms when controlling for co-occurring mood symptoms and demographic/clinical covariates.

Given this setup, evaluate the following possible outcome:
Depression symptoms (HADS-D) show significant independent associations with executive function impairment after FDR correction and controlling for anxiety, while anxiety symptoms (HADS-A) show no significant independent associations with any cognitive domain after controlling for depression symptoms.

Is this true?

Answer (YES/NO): YES